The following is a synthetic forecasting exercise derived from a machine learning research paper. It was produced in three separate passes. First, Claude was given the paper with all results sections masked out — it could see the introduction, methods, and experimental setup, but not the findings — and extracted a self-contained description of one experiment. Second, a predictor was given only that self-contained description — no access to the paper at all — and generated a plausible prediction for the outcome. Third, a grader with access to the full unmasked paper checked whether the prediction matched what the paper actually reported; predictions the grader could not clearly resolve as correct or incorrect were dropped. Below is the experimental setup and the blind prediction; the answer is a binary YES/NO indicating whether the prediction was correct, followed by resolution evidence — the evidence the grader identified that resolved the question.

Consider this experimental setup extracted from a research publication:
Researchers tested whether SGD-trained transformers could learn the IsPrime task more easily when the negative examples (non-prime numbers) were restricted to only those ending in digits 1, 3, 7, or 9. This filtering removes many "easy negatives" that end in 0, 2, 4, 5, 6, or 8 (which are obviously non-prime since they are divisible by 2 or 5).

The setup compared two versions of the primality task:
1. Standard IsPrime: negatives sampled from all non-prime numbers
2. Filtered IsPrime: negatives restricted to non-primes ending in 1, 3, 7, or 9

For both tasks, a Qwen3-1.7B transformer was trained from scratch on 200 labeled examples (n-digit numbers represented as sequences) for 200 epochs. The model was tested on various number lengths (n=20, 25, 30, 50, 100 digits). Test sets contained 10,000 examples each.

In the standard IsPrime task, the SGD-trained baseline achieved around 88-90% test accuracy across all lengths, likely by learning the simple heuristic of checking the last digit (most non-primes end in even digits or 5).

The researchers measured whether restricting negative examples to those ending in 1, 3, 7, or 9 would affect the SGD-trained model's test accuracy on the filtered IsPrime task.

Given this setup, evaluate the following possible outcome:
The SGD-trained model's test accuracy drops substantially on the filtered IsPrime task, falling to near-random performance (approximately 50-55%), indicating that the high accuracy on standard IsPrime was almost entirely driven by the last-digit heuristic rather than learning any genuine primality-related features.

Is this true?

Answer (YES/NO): NO